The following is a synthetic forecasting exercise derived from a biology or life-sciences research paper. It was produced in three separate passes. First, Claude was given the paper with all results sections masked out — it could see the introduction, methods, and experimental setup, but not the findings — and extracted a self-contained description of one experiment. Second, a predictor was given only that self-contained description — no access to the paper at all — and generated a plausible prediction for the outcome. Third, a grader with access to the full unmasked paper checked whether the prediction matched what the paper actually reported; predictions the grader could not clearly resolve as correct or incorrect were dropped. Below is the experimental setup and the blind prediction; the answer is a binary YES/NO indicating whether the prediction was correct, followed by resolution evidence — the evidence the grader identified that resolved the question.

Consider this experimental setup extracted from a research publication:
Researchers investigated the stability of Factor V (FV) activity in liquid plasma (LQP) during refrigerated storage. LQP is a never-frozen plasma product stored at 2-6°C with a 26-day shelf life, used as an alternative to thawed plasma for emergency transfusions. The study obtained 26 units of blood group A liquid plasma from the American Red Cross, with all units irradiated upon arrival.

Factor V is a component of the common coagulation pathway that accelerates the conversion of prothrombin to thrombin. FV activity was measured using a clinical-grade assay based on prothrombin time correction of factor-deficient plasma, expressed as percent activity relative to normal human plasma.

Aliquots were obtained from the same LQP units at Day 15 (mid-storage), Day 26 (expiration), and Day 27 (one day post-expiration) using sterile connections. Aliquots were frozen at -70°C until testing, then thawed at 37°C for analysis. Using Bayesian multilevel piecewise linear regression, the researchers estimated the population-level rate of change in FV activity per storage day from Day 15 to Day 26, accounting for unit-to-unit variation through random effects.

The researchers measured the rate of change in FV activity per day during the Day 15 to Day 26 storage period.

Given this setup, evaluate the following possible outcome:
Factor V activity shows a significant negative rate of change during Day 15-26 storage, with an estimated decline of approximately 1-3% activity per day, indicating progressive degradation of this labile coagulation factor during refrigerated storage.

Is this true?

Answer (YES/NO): NO